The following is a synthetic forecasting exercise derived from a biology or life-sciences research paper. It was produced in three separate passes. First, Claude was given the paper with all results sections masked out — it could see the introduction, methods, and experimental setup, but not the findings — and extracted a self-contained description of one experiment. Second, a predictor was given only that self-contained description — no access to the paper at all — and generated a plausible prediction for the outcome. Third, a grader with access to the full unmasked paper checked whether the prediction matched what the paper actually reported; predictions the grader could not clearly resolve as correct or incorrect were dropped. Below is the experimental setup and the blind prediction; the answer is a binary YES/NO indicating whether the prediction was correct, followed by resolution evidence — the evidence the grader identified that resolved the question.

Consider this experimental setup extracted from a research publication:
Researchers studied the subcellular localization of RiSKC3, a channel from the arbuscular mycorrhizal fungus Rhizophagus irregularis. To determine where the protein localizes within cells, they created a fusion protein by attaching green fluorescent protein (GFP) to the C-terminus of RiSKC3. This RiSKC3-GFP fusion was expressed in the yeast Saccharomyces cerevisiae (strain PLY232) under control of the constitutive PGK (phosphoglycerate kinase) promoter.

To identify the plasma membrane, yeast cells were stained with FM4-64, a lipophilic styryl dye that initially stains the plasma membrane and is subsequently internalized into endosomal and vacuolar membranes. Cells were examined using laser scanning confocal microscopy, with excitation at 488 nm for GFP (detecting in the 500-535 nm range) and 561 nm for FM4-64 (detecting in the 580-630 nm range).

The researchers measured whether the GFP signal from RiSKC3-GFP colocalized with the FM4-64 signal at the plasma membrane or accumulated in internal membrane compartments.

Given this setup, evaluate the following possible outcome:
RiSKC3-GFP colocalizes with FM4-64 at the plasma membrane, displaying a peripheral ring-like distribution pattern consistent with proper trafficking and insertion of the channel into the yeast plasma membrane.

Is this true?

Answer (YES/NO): YES